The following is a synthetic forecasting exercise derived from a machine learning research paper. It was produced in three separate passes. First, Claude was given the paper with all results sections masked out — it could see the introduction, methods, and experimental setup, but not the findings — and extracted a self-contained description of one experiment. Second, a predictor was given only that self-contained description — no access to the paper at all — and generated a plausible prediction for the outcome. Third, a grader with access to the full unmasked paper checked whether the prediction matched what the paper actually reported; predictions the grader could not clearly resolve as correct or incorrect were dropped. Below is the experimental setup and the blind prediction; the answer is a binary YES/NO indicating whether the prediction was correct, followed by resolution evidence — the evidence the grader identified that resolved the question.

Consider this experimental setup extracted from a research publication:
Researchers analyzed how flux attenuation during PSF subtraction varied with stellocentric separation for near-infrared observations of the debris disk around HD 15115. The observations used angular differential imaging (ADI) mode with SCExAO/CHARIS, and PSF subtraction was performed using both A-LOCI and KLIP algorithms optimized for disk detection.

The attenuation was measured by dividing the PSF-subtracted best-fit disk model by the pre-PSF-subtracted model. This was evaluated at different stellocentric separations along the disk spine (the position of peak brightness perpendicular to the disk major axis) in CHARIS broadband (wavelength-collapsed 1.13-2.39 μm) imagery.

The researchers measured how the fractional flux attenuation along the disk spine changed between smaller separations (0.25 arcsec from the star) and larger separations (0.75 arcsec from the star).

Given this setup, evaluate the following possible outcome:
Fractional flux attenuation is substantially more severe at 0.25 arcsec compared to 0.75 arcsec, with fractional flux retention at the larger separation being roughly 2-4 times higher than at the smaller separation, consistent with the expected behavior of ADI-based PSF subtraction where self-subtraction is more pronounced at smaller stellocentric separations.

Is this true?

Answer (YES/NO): NO